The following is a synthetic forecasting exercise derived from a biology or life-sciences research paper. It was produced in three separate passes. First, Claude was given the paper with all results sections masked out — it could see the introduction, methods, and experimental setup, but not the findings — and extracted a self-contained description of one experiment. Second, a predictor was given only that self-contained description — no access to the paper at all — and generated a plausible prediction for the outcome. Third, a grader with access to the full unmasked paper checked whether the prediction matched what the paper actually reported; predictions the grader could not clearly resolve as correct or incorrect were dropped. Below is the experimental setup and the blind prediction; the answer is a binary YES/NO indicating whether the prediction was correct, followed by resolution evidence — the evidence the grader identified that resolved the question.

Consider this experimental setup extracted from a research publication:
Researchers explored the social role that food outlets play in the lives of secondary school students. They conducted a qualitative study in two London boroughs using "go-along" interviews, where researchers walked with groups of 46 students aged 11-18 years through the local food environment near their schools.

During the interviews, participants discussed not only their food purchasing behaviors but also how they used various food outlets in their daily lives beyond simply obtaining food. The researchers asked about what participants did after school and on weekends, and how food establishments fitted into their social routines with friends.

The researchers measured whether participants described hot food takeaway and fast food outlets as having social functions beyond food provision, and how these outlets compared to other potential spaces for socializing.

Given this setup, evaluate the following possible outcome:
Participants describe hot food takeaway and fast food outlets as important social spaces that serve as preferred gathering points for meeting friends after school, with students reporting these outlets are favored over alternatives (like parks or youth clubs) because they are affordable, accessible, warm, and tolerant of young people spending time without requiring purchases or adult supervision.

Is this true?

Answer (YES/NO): YES